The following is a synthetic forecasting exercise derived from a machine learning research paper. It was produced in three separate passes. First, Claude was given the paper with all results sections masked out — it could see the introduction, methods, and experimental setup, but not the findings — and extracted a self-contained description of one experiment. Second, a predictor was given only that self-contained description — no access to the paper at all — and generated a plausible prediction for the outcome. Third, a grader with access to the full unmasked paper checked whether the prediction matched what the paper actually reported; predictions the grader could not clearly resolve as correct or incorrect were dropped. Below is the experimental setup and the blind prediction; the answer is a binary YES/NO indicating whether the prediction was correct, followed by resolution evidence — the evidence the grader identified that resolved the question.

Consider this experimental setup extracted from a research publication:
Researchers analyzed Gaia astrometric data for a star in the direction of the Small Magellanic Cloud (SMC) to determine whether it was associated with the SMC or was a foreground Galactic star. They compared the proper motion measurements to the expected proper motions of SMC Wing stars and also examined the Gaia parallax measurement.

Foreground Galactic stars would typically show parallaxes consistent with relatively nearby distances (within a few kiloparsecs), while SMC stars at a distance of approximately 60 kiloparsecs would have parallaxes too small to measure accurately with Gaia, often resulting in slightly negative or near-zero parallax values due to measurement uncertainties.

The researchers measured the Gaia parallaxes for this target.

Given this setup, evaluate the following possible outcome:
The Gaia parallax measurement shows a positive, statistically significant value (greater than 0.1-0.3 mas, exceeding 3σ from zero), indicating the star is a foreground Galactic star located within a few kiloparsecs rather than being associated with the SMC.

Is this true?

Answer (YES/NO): NO